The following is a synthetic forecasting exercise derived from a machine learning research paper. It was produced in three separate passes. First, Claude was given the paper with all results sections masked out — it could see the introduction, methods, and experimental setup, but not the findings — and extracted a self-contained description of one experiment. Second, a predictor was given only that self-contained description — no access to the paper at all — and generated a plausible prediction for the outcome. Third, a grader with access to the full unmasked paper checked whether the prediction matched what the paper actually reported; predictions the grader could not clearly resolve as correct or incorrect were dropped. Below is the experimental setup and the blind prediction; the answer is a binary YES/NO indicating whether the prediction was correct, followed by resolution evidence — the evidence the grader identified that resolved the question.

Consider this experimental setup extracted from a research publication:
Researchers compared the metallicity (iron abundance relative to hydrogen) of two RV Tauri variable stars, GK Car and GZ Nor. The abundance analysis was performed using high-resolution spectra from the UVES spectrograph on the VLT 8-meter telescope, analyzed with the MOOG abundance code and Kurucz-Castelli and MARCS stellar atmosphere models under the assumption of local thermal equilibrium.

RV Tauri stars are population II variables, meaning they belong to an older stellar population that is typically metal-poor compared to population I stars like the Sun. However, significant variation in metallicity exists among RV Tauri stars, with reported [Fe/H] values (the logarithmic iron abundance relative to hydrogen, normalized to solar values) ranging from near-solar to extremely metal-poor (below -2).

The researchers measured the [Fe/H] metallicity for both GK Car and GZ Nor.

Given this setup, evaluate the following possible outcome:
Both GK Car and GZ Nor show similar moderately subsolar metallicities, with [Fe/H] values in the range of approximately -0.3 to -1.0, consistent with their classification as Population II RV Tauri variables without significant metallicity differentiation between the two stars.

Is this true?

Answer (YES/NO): NO